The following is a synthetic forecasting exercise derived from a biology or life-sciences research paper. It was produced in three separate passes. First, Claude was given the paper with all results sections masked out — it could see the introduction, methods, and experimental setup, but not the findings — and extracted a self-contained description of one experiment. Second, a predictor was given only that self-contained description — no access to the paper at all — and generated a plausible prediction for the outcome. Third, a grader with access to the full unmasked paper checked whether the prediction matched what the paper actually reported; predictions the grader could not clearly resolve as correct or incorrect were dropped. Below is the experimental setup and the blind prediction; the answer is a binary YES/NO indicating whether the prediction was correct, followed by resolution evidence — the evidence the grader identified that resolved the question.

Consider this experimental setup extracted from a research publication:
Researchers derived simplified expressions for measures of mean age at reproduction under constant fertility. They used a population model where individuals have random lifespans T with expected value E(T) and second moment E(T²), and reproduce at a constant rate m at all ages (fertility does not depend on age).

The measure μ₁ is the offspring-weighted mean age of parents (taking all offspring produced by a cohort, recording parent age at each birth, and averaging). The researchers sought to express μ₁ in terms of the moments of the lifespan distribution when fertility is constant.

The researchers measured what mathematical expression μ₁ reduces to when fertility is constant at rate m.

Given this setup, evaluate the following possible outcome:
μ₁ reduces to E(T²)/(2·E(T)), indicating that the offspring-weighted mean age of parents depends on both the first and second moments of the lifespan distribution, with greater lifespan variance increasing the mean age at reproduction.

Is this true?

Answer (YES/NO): NO